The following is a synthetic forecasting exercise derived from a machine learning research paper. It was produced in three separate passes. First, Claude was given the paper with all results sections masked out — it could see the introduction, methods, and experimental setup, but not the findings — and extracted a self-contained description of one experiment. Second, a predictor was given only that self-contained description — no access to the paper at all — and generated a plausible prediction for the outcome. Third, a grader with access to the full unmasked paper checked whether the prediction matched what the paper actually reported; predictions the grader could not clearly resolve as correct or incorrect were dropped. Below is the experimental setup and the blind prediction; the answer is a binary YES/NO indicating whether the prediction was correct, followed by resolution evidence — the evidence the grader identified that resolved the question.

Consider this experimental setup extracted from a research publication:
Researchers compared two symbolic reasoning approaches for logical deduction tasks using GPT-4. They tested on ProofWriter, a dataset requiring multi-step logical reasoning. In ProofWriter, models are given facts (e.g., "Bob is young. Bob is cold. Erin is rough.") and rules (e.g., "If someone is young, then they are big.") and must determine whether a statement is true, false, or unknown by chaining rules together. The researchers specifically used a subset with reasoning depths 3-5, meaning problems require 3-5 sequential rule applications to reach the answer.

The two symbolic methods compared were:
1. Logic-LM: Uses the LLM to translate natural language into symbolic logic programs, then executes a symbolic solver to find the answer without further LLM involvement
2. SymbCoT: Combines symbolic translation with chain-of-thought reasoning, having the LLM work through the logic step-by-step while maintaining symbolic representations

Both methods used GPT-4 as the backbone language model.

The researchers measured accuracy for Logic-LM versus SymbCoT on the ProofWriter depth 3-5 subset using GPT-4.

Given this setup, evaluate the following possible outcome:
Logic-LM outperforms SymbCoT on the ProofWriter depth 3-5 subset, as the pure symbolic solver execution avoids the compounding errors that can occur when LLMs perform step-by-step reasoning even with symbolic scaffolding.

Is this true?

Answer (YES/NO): NO